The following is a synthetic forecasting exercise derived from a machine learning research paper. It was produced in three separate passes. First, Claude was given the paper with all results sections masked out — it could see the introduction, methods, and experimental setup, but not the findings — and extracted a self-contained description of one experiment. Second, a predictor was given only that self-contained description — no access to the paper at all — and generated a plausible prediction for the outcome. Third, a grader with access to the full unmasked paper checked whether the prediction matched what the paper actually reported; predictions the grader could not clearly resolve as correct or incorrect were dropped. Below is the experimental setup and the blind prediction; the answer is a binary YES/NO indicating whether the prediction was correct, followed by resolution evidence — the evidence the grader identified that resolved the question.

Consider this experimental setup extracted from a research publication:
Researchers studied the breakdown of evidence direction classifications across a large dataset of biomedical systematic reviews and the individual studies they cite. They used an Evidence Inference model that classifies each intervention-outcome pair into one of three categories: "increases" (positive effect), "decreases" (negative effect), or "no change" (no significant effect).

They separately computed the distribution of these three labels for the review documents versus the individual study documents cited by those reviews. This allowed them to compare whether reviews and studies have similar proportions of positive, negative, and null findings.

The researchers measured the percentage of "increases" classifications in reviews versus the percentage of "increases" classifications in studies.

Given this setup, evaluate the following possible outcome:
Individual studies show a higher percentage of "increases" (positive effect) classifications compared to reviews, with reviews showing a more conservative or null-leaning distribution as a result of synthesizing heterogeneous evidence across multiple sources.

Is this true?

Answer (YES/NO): NO